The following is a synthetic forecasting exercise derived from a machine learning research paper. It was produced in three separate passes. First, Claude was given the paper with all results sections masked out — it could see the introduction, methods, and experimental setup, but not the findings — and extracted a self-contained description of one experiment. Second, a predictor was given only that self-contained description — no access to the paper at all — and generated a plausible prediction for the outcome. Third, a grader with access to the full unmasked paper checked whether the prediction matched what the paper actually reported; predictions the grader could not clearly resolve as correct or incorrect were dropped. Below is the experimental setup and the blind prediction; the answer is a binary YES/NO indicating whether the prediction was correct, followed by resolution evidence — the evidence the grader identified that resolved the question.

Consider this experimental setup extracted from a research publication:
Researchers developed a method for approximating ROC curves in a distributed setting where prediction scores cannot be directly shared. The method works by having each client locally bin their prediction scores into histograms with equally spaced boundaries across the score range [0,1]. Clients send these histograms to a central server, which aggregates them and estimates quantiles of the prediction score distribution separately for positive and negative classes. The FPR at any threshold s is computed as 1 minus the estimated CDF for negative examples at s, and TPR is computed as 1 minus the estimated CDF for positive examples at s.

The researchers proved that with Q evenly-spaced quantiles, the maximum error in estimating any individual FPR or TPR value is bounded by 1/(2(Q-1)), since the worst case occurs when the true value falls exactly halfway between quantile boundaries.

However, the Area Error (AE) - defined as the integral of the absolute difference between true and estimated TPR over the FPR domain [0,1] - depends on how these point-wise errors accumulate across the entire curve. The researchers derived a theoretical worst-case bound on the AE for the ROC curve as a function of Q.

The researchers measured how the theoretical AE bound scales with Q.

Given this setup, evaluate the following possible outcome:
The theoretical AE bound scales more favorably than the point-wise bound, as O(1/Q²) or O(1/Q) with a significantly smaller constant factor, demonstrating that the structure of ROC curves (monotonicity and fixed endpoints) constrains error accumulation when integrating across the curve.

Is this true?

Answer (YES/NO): NO